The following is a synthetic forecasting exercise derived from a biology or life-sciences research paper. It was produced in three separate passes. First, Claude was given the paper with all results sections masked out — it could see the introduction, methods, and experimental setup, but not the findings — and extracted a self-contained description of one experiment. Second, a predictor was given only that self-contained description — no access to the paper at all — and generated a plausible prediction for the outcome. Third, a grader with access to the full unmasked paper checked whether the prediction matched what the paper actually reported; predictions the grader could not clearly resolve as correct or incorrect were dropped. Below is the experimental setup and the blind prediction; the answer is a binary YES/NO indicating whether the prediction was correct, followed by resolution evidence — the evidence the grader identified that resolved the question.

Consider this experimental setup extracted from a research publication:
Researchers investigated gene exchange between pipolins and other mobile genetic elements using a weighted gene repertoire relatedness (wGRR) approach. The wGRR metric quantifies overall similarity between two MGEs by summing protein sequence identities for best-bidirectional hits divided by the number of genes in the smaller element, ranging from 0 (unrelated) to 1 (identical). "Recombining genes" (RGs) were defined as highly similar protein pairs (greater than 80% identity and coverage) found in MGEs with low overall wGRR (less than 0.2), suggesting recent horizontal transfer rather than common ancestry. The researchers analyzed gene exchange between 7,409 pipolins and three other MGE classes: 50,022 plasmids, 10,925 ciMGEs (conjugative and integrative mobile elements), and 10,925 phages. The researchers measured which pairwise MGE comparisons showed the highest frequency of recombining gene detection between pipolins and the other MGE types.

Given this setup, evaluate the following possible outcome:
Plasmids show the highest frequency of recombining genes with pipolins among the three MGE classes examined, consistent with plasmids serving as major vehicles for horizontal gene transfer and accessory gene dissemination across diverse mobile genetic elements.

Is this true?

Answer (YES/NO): YES